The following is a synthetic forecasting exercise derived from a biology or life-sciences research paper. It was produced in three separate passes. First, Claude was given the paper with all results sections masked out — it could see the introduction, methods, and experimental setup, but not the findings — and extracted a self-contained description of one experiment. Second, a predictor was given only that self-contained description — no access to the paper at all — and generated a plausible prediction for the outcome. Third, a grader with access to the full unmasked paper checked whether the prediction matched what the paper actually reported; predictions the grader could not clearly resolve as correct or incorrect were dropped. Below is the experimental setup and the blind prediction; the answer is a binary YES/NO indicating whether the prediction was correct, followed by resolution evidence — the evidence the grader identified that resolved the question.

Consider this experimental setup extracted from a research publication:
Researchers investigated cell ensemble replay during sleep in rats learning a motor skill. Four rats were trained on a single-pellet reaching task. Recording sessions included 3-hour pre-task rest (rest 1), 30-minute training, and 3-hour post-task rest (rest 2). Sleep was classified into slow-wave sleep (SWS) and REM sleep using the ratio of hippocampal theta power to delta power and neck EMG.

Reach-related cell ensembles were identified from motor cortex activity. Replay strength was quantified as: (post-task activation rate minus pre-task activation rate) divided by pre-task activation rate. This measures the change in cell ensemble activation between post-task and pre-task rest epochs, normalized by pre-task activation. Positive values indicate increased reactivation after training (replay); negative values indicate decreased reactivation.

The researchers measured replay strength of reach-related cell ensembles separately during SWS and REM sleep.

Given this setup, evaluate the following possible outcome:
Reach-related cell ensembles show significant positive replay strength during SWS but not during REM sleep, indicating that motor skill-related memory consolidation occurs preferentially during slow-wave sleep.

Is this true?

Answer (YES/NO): NO